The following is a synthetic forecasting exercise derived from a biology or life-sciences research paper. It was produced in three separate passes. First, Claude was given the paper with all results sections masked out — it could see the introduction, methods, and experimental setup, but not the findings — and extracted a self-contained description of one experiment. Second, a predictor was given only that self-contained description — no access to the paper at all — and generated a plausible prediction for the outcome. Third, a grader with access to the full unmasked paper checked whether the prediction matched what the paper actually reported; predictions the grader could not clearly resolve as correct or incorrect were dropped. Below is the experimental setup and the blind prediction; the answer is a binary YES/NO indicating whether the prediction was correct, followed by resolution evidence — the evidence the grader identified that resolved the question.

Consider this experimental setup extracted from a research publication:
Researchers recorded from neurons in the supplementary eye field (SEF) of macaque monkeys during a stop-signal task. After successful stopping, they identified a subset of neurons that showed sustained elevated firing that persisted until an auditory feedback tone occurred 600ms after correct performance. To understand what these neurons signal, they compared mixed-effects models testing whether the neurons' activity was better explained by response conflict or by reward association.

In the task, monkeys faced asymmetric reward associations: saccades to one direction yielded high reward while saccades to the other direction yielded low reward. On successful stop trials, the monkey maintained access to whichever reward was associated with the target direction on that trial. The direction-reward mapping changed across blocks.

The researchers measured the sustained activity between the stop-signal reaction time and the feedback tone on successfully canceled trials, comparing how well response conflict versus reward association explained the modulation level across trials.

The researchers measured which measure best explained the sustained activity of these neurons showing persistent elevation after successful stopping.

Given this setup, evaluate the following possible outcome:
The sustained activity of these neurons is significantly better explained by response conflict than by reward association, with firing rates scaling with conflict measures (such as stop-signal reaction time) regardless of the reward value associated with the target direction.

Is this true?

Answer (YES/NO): NO